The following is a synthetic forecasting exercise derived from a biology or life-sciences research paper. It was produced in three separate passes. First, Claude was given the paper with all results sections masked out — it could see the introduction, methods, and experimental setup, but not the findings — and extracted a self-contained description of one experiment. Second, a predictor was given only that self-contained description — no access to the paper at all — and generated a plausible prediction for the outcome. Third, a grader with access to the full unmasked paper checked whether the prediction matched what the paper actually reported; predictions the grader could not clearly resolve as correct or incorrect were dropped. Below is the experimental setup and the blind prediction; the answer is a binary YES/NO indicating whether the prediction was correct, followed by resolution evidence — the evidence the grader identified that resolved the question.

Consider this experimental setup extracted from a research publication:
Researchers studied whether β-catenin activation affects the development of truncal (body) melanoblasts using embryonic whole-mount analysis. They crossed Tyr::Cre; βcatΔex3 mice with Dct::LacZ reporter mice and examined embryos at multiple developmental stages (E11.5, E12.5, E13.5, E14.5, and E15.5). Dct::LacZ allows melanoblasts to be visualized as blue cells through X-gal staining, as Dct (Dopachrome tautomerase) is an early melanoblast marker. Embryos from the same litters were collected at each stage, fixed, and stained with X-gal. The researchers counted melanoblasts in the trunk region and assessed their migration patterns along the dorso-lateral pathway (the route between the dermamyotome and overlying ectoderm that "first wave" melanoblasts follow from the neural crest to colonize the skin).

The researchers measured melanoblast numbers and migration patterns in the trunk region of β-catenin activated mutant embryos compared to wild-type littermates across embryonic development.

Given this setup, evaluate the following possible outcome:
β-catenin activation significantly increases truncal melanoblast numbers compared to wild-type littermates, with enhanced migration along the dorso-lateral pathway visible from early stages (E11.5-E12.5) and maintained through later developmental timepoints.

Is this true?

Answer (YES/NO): NO